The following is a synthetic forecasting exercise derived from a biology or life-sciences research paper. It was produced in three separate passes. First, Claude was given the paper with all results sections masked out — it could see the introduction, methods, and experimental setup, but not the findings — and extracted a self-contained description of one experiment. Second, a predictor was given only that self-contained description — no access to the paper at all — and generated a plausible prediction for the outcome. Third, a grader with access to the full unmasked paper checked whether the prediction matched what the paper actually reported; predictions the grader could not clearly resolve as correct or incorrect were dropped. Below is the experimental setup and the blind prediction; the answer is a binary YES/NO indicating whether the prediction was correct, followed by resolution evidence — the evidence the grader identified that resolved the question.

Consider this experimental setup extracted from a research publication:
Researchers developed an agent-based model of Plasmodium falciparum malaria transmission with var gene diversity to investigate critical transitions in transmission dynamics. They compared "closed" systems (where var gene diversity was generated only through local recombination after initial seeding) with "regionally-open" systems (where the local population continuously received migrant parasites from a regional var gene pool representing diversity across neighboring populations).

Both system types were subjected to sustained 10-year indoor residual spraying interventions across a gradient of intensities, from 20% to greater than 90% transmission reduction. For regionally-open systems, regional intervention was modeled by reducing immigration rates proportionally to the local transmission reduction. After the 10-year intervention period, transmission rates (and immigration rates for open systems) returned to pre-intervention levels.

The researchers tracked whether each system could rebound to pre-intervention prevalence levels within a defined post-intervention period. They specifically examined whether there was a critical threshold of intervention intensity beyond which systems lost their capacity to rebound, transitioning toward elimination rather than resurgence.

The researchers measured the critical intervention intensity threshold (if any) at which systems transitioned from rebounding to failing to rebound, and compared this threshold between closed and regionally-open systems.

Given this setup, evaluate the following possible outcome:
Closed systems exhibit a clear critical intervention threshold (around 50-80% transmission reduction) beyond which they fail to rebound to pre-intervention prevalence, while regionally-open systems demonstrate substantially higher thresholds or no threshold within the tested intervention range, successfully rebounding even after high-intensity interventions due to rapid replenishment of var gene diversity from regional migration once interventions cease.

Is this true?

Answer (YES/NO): NO